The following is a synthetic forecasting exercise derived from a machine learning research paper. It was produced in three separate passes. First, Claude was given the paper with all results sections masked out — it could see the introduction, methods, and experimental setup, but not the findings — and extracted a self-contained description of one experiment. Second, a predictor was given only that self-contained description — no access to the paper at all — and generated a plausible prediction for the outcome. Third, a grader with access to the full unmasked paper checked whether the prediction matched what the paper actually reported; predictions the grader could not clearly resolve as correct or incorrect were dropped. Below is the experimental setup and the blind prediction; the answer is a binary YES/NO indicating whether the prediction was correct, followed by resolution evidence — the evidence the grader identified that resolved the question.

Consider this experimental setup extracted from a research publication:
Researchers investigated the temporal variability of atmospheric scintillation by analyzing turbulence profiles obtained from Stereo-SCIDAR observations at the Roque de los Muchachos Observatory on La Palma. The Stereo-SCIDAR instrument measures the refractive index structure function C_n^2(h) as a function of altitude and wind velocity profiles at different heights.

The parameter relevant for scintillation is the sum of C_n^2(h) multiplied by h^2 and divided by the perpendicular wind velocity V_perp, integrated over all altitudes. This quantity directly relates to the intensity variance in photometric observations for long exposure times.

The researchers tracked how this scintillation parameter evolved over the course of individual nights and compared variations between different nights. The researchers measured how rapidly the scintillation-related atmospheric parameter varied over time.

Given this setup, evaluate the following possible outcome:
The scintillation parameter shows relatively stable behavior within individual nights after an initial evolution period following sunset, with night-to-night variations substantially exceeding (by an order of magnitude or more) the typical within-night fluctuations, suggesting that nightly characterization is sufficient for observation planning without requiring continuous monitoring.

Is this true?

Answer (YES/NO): NO